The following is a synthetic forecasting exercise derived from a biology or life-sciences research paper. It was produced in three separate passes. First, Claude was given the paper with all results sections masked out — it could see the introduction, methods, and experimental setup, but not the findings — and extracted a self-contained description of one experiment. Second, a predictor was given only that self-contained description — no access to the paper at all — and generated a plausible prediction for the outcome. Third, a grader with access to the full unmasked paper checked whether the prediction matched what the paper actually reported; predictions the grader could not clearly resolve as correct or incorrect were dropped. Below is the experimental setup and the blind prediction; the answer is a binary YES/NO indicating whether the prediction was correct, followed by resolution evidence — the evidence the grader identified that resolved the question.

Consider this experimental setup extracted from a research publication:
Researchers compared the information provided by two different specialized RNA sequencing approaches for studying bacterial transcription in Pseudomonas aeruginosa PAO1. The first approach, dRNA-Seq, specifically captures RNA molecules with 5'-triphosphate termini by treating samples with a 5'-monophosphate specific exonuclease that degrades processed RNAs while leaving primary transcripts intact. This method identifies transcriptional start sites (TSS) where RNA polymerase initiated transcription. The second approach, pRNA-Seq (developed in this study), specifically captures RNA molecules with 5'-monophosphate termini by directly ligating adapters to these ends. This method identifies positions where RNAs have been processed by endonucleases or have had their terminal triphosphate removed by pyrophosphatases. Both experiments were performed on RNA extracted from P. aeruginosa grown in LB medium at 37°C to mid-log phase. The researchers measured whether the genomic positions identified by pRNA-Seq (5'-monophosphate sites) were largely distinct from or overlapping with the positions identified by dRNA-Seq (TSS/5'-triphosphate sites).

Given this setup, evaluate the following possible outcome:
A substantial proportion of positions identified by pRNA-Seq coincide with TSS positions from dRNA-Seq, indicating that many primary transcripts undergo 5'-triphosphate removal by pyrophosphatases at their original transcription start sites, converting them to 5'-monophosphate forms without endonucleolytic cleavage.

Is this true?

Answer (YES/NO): NO